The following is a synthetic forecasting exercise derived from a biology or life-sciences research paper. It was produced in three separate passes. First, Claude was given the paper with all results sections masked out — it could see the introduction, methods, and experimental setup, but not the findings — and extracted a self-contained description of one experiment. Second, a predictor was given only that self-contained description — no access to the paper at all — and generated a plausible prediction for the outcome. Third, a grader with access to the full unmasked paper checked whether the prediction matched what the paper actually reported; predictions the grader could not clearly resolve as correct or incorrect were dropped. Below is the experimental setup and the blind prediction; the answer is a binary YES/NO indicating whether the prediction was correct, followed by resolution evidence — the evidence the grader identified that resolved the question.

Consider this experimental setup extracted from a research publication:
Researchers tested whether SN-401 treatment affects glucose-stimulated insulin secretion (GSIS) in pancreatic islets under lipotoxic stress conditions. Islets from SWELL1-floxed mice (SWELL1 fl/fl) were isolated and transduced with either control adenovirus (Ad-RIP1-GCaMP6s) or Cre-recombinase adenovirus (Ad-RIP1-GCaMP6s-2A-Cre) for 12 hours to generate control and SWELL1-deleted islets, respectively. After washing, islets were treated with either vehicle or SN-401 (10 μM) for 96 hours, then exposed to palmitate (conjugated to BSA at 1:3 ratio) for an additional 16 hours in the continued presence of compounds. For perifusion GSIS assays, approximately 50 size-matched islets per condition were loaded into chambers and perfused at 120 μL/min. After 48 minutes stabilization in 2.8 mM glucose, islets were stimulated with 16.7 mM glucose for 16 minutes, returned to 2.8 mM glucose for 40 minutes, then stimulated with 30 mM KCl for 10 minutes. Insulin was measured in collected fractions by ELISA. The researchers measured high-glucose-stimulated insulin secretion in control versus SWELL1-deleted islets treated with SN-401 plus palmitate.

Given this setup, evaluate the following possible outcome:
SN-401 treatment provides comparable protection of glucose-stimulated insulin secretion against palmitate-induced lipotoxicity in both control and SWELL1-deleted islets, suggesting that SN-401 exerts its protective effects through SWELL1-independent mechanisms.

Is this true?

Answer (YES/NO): NO